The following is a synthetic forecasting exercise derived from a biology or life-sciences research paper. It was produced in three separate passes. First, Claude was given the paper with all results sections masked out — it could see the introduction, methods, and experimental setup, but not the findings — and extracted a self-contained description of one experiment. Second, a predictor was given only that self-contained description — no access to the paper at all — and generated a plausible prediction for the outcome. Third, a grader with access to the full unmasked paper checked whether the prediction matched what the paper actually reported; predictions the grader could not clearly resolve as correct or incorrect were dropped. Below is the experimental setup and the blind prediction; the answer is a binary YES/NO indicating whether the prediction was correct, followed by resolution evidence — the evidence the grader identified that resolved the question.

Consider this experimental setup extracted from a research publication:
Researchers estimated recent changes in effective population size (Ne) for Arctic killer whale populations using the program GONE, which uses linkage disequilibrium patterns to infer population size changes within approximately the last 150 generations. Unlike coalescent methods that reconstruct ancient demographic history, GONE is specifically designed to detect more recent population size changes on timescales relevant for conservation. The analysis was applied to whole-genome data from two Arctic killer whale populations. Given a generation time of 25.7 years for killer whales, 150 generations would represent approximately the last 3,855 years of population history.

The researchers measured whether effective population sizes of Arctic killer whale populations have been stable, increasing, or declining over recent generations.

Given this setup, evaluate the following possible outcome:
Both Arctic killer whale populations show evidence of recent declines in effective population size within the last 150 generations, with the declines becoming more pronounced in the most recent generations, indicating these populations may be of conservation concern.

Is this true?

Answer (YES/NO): YES